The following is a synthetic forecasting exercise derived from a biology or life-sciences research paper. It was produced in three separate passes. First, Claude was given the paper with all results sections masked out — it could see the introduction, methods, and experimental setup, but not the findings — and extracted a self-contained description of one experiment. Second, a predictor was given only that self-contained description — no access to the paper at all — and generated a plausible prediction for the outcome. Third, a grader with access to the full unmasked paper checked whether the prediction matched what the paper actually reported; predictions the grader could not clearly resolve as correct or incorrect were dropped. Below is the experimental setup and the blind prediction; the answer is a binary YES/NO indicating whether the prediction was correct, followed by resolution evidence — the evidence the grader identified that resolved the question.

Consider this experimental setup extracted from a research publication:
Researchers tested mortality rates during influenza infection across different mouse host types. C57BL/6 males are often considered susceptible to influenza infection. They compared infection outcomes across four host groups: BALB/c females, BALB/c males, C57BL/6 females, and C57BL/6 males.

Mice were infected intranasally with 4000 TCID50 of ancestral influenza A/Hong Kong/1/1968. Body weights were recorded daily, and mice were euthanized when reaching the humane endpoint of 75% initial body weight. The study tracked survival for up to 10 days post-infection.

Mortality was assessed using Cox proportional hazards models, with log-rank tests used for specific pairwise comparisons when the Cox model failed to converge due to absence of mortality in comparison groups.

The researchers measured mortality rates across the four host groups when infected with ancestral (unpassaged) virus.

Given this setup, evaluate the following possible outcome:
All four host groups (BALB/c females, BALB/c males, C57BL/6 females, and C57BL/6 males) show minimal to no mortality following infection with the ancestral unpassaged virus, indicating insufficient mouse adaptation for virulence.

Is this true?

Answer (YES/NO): YES